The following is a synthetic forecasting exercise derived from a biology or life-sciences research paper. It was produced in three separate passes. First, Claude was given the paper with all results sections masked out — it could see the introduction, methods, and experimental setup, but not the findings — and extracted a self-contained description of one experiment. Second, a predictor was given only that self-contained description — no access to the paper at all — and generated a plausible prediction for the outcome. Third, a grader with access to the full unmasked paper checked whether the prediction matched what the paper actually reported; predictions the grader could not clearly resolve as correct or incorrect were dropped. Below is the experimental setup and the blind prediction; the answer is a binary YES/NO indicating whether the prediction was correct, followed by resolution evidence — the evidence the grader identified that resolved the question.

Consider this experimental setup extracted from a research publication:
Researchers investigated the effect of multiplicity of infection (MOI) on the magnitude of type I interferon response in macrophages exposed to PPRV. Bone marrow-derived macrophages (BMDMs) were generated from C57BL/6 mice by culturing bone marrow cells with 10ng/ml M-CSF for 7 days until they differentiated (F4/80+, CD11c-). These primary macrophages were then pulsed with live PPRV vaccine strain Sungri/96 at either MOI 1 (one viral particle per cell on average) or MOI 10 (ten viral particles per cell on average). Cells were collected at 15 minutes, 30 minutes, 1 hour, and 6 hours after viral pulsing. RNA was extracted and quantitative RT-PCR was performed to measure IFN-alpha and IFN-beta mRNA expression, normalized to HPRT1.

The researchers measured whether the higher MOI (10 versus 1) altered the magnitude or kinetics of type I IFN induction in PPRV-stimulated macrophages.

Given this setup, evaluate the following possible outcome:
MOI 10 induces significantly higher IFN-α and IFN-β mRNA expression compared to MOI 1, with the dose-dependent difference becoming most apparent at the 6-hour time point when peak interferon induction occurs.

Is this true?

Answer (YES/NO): NO